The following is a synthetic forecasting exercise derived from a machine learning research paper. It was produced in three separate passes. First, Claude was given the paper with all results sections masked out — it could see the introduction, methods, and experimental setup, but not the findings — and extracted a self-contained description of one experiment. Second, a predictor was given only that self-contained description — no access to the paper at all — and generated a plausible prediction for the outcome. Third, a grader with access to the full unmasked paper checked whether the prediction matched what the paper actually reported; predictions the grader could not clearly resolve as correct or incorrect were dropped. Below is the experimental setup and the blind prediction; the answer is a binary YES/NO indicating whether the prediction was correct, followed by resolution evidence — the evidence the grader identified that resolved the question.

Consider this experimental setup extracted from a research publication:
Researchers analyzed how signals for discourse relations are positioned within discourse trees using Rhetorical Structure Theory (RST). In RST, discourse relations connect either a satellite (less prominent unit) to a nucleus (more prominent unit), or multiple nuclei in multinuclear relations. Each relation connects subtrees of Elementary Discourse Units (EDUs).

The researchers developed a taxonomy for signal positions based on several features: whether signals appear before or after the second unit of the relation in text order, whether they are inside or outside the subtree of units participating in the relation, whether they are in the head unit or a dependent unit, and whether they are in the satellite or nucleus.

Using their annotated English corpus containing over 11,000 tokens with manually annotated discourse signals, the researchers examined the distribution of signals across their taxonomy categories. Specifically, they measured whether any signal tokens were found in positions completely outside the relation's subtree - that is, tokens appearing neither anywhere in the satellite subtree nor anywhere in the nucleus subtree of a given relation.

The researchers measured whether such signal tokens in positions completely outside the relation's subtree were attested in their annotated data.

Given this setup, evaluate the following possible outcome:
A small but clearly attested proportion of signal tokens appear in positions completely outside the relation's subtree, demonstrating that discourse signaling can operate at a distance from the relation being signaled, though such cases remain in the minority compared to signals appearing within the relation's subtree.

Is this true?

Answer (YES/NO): NO